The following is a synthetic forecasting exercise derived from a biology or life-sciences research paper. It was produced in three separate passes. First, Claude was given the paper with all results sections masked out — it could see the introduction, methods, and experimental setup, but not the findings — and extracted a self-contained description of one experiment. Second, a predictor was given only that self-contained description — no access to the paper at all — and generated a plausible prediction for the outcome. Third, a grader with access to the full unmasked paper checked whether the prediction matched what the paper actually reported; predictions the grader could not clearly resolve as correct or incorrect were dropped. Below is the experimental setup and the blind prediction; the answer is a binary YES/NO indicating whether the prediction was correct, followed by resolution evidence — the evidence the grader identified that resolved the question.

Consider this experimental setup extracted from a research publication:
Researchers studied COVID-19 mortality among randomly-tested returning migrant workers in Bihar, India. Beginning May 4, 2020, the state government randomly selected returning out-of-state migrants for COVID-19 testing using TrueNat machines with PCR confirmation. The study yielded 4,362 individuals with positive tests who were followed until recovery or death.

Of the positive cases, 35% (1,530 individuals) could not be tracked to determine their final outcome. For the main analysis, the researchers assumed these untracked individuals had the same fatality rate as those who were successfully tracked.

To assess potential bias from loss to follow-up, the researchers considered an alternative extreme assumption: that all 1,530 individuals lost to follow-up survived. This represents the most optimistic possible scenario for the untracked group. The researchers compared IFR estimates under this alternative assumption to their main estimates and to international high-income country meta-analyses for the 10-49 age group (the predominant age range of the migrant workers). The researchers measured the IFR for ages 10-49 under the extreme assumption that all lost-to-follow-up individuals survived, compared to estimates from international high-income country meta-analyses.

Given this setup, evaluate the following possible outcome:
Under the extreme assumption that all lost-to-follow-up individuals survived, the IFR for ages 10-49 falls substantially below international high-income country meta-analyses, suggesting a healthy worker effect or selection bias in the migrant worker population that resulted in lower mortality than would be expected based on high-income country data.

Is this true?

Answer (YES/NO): NO